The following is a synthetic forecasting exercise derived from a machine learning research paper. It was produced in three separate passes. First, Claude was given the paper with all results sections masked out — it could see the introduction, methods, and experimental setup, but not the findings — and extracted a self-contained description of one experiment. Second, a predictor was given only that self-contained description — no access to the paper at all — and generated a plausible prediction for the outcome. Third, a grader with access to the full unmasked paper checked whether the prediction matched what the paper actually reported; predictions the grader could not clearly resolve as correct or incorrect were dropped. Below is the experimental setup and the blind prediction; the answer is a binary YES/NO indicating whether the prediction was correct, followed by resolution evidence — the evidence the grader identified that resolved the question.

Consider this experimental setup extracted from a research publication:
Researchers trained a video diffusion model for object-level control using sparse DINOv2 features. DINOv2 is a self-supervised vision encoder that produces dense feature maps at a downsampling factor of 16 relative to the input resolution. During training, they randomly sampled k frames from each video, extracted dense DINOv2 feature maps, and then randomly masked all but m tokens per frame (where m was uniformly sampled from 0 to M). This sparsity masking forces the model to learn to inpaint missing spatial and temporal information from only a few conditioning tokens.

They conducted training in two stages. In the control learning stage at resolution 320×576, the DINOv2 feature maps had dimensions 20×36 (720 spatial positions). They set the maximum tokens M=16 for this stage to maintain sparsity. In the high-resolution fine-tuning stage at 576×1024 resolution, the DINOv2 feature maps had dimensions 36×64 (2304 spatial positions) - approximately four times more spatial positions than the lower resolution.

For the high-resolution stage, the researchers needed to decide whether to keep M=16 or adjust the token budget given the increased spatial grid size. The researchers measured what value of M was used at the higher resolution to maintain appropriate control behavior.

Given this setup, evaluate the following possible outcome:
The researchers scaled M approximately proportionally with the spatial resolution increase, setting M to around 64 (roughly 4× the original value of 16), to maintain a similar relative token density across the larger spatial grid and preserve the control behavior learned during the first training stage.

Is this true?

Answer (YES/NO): NO